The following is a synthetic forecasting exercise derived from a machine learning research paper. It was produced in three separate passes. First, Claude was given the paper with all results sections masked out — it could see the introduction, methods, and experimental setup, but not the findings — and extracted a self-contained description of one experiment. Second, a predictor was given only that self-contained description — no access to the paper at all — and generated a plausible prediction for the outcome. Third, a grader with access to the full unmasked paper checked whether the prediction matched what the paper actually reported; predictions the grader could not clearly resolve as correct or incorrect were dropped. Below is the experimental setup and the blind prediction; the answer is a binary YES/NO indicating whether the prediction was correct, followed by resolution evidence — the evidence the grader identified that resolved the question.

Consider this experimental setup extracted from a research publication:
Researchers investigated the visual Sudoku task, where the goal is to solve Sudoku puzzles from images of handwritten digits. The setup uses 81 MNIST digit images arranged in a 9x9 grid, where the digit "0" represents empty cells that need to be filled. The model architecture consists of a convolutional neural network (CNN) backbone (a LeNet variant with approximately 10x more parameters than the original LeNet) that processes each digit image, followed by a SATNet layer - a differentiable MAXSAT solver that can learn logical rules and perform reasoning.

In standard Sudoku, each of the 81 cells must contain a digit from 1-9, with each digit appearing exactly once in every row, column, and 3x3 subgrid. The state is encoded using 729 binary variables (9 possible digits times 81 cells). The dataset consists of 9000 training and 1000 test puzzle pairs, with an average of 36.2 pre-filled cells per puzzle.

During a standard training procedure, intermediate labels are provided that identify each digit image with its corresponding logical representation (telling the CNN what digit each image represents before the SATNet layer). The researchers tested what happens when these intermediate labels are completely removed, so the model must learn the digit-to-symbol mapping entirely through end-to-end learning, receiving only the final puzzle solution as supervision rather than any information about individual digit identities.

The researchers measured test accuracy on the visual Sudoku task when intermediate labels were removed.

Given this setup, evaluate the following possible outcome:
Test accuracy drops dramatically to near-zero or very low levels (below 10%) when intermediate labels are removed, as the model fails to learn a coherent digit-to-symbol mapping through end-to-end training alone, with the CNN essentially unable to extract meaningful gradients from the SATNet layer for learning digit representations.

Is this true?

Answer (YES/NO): YES